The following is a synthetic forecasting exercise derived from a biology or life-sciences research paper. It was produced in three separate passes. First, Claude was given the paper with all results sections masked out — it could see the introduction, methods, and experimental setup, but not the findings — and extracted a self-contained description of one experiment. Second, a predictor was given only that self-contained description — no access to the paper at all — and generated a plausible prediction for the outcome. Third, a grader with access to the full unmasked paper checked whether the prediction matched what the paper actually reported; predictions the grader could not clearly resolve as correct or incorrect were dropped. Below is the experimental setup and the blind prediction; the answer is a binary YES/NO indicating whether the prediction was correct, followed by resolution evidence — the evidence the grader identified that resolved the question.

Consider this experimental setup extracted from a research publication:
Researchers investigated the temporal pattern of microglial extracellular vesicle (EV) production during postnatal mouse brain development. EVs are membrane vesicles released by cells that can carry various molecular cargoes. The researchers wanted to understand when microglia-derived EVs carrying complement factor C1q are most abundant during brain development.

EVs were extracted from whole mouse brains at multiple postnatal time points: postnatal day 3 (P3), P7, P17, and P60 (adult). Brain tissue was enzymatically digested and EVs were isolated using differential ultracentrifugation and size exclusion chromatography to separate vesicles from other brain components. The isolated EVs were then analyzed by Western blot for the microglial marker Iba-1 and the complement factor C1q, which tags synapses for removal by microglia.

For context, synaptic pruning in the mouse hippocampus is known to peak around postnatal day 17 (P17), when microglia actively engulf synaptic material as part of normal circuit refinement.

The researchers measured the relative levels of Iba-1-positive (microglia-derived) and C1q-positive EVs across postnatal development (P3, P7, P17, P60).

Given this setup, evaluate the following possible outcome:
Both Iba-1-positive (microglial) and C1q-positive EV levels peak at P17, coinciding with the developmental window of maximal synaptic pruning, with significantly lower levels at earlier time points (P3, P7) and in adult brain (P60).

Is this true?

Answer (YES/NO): YES